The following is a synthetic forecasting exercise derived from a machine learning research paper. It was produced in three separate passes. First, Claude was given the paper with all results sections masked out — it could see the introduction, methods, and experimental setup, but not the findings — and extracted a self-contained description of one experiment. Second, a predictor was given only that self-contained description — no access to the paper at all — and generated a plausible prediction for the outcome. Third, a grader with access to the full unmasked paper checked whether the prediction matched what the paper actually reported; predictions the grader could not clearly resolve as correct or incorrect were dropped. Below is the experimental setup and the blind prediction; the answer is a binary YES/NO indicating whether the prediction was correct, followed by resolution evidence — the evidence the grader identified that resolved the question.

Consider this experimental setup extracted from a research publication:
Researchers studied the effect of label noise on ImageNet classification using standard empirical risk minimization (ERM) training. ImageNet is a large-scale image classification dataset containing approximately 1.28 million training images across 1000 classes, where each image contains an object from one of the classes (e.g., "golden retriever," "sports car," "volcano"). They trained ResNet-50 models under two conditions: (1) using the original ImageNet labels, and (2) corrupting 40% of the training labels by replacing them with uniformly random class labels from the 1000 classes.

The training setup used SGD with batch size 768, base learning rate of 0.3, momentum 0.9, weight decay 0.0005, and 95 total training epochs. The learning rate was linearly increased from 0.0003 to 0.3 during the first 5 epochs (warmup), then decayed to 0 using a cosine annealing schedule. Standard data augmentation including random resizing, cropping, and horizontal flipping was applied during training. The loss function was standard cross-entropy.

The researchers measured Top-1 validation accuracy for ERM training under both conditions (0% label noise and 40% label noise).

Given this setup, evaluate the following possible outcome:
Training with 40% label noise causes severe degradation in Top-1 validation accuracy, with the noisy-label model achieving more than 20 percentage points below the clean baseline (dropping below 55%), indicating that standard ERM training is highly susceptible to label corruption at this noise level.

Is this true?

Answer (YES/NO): NO